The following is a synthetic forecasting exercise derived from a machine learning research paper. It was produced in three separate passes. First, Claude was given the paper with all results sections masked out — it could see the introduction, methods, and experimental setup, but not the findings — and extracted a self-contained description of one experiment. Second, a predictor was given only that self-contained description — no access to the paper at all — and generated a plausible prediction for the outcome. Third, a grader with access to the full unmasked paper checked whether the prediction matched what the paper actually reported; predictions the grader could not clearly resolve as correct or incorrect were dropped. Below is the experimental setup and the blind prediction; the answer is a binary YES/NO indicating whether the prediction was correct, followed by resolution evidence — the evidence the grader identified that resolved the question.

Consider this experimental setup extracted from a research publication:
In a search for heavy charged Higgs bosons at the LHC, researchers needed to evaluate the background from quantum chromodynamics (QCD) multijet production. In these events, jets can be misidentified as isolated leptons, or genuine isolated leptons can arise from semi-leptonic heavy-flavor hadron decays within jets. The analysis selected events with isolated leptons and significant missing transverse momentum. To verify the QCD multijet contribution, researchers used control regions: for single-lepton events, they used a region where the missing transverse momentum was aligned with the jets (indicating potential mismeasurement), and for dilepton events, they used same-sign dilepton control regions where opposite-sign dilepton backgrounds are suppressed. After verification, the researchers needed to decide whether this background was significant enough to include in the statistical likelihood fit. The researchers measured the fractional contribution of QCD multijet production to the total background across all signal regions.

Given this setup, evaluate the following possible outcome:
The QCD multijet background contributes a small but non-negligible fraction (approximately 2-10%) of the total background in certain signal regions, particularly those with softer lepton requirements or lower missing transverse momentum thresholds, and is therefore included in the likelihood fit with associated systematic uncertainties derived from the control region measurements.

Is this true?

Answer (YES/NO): NO